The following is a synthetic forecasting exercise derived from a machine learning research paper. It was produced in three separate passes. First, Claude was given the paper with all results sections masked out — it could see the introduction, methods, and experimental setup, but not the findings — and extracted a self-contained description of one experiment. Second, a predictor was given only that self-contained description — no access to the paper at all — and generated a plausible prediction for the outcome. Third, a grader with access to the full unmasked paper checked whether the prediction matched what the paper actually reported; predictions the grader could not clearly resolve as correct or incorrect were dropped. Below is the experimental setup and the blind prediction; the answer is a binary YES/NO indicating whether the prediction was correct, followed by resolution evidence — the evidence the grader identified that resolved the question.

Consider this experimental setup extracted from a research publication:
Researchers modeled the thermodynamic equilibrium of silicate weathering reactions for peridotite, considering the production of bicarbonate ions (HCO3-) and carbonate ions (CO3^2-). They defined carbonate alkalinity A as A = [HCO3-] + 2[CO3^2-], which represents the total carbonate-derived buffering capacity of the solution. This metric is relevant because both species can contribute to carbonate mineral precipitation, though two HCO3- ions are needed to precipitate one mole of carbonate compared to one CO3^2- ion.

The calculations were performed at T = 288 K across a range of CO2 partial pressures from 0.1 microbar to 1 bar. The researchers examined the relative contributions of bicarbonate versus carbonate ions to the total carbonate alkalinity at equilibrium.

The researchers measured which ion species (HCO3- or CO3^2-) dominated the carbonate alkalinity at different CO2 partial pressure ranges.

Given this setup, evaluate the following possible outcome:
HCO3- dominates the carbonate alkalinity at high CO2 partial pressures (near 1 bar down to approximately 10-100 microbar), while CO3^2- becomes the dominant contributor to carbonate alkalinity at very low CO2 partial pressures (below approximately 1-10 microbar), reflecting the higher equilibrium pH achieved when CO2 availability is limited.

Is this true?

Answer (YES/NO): NO